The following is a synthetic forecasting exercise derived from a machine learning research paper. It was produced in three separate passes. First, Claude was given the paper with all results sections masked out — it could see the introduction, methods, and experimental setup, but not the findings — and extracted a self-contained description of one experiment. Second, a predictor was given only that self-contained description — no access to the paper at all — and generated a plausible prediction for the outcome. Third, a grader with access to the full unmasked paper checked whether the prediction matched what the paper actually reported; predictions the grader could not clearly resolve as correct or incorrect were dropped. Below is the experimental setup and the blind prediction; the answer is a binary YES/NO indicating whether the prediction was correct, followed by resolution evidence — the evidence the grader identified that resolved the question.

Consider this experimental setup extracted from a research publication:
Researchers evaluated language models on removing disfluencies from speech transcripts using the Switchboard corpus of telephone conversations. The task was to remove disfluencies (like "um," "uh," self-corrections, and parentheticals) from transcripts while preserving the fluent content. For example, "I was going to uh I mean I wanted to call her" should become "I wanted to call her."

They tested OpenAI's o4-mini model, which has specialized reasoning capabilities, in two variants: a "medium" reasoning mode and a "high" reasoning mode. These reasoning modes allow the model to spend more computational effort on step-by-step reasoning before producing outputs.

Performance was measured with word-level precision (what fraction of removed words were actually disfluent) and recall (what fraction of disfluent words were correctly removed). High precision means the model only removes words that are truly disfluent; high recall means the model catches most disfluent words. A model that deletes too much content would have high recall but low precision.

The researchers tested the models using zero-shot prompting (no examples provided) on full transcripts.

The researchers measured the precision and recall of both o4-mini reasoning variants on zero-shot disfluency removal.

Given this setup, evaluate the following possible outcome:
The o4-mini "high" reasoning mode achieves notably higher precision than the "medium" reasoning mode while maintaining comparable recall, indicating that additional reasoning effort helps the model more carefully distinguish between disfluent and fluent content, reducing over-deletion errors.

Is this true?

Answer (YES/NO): YES